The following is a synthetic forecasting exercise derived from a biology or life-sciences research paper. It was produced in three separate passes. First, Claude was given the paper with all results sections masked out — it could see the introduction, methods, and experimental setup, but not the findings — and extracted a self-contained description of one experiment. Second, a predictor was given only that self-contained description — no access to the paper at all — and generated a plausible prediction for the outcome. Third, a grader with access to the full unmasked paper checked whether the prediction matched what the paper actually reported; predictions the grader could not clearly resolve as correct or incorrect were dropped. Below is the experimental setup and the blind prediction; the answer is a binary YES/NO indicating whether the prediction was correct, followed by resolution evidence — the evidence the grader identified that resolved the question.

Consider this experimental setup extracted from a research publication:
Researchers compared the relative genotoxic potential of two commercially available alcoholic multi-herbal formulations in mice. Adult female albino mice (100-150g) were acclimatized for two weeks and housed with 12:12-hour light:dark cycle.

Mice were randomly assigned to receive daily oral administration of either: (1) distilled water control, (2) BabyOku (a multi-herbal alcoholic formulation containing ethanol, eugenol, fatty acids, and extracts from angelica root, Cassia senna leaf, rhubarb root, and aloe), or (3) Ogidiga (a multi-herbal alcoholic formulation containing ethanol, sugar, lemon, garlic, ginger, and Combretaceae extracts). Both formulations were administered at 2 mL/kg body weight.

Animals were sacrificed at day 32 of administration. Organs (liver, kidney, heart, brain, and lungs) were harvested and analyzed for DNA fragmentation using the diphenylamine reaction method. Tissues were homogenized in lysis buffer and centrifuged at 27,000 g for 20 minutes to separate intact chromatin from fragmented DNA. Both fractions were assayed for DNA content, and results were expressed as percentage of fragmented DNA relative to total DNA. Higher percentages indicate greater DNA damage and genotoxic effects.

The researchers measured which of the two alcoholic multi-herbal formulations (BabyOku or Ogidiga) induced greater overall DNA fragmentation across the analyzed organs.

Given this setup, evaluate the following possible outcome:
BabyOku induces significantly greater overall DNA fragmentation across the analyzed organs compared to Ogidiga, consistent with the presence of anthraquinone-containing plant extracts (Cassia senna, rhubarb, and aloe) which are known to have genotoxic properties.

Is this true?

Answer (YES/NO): YES